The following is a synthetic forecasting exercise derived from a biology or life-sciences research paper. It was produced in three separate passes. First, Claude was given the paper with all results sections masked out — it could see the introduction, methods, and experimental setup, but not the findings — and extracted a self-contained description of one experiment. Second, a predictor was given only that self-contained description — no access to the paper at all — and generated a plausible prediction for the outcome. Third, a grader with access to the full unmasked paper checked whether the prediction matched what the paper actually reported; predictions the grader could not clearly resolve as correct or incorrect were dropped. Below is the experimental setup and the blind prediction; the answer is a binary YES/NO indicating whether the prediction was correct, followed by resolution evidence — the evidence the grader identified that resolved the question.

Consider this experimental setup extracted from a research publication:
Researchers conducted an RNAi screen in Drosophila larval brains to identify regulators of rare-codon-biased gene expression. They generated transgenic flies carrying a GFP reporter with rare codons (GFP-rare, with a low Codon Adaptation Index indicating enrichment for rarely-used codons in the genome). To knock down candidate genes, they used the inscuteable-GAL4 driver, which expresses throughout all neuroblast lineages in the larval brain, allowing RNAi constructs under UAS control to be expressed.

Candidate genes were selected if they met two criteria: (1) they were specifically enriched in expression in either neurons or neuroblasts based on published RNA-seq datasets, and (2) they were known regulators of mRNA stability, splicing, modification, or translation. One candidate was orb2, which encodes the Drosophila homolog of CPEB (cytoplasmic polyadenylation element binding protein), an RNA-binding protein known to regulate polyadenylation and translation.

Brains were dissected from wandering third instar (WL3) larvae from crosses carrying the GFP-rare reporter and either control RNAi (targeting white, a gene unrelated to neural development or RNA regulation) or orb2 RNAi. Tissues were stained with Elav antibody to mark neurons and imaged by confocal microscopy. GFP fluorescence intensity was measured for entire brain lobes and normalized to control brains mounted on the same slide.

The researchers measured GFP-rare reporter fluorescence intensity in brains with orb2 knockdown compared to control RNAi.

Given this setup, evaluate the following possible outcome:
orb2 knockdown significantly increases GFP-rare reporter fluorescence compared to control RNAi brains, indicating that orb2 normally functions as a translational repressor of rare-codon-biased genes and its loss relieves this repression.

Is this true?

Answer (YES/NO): NO